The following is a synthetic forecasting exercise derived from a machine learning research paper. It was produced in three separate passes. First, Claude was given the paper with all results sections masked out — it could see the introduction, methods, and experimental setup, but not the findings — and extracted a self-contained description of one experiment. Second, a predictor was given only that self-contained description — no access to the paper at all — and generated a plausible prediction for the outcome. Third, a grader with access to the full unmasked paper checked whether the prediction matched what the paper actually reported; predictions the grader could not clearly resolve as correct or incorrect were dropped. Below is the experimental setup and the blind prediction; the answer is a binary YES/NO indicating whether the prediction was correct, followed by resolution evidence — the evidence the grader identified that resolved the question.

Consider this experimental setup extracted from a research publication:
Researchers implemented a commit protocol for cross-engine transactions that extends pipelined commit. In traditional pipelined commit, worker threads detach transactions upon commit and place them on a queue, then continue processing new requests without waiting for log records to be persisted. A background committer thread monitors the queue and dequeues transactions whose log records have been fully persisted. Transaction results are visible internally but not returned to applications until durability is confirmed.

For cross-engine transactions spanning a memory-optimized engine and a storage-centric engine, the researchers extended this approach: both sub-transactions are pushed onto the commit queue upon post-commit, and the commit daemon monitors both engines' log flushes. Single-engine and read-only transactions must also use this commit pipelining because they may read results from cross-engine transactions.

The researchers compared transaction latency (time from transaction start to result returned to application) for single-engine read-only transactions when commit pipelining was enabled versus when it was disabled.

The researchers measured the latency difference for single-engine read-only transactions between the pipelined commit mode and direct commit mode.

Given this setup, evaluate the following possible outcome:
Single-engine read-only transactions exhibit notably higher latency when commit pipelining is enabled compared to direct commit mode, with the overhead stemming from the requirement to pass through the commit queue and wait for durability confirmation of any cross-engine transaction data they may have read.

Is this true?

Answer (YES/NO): NO